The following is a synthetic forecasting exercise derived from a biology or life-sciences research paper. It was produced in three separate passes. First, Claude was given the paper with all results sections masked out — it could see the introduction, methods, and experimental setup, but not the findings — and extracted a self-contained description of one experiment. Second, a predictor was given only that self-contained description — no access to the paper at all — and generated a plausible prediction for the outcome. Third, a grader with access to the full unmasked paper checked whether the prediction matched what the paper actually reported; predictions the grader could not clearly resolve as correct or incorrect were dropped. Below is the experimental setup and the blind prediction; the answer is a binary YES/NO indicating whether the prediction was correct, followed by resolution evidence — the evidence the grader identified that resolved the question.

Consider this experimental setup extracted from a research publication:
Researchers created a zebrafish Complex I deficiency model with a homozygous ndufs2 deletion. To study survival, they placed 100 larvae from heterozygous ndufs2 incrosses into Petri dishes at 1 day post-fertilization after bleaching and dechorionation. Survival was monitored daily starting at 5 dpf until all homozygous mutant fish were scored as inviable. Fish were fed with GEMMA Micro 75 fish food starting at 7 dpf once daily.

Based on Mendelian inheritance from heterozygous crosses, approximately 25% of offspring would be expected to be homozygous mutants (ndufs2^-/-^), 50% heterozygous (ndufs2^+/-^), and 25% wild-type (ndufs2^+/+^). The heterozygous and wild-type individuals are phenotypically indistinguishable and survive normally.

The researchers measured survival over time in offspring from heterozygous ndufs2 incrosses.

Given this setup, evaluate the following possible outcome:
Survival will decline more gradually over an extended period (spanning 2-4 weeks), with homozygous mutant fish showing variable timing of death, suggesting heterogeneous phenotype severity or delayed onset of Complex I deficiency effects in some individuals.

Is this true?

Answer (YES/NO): NO